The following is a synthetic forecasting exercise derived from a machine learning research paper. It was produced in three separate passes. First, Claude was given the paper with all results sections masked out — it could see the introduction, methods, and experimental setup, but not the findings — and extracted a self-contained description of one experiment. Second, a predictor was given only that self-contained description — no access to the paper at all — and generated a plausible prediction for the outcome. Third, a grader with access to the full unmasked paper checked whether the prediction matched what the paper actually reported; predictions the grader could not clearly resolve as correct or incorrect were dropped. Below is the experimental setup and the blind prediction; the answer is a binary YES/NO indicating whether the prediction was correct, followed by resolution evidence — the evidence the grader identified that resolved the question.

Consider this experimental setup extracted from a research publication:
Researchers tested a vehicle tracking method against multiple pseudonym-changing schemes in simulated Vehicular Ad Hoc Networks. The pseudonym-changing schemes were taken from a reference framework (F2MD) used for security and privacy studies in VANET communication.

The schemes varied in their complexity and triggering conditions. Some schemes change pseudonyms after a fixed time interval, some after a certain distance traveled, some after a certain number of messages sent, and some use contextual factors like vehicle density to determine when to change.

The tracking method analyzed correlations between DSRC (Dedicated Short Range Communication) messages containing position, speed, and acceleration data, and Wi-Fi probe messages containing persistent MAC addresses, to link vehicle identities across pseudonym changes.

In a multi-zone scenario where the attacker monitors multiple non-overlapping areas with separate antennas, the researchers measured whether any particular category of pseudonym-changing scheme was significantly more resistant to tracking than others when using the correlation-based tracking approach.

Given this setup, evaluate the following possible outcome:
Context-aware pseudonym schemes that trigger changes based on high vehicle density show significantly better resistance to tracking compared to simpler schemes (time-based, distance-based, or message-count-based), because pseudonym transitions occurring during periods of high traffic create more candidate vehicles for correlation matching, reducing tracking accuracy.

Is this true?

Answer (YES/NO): NO